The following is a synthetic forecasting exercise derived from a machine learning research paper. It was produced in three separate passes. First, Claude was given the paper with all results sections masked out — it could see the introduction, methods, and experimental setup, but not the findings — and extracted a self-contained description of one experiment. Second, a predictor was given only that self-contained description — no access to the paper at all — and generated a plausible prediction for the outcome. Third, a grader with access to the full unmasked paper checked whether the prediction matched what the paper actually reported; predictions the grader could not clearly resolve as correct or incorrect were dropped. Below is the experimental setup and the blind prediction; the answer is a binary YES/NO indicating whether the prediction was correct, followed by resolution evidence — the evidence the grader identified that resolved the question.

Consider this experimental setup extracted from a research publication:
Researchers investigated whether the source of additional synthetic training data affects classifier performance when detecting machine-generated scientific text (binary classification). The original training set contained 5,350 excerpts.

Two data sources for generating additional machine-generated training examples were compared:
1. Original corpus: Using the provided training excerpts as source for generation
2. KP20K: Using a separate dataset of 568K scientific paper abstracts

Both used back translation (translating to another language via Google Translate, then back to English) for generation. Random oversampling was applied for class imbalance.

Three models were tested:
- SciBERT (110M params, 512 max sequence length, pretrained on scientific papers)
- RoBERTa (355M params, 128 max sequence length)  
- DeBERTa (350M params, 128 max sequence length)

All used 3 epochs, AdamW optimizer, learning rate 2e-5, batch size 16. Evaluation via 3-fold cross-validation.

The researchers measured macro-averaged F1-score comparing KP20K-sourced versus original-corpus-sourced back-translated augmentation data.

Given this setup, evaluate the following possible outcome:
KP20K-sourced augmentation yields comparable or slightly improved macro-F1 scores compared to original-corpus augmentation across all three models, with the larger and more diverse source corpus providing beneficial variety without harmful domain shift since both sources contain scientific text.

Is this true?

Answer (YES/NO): YES